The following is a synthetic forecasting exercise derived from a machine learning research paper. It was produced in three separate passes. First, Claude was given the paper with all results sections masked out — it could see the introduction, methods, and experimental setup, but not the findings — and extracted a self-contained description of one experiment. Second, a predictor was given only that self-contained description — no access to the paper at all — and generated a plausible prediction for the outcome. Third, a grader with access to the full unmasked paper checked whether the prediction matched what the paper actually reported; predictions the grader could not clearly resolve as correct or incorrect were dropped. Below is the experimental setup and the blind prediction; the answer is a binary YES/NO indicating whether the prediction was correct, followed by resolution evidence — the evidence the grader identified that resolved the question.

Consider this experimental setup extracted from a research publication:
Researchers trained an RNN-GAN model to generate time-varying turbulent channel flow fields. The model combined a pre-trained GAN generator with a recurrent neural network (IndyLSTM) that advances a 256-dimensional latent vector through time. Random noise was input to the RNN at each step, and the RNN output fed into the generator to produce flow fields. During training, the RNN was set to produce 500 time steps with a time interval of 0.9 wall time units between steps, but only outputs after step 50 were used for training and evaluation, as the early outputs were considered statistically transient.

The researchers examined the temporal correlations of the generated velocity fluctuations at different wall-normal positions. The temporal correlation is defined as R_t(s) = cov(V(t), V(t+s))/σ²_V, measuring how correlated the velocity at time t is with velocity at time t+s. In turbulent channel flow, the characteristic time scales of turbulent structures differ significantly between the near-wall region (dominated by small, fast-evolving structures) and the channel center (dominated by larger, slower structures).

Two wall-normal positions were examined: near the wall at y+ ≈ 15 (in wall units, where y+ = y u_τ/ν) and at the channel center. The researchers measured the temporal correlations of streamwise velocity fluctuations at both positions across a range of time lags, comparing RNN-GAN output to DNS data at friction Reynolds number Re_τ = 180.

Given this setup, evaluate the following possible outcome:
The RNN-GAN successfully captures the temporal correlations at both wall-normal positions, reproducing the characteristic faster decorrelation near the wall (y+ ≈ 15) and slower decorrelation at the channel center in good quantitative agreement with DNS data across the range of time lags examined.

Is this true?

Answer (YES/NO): YES